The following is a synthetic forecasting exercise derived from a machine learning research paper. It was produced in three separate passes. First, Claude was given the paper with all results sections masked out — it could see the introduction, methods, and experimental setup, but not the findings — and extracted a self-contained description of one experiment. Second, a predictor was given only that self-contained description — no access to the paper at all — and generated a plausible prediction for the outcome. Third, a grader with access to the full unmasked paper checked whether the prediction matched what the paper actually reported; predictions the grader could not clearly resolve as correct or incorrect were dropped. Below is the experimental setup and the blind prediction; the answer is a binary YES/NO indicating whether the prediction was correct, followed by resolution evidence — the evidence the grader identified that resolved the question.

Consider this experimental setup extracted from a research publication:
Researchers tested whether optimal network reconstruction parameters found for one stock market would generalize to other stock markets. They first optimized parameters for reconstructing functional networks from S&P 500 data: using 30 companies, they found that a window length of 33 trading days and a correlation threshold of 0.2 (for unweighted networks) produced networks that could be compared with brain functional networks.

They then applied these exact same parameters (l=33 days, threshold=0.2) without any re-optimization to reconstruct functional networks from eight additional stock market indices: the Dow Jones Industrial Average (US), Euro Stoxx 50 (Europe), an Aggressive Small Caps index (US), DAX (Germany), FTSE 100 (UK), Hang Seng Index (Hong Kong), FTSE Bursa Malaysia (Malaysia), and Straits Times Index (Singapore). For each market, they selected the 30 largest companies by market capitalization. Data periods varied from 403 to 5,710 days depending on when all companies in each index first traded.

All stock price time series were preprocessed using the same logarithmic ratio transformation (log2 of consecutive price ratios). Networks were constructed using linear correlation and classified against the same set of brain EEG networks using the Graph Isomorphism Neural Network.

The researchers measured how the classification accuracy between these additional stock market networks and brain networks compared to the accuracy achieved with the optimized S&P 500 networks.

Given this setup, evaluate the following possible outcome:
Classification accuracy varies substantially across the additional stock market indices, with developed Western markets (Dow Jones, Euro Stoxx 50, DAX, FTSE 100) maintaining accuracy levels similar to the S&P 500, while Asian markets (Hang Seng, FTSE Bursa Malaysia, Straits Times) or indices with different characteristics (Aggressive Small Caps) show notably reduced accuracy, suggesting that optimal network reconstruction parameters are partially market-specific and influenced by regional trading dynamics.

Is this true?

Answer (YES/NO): NO